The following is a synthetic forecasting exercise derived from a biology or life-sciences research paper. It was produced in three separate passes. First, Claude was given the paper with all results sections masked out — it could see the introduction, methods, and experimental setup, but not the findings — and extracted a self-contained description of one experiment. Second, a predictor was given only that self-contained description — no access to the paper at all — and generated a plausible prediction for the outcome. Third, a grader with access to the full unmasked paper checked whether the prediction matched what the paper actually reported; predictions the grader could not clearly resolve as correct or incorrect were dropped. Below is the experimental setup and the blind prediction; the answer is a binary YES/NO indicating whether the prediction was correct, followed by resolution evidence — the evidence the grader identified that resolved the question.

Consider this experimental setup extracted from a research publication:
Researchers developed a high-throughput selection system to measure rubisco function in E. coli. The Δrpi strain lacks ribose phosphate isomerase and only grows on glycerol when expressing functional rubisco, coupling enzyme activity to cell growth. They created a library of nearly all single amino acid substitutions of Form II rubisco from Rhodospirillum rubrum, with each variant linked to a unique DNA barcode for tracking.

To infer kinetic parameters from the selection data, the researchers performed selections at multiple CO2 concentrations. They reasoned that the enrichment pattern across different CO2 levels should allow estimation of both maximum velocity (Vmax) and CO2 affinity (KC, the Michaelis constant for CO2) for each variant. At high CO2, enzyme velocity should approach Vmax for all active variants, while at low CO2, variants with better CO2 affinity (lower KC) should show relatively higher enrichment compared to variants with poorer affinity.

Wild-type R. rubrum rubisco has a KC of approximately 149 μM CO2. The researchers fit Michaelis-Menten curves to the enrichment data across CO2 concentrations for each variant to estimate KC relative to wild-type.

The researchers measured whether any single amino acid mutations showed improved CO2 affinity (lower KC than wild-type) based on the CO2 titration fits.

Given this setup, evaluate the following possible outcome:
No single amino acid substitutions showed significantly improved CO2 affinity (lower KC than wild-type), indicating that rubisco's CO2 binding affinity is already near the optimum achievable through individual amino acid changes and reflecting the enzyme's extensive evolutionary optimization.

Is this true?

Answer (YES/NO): NO